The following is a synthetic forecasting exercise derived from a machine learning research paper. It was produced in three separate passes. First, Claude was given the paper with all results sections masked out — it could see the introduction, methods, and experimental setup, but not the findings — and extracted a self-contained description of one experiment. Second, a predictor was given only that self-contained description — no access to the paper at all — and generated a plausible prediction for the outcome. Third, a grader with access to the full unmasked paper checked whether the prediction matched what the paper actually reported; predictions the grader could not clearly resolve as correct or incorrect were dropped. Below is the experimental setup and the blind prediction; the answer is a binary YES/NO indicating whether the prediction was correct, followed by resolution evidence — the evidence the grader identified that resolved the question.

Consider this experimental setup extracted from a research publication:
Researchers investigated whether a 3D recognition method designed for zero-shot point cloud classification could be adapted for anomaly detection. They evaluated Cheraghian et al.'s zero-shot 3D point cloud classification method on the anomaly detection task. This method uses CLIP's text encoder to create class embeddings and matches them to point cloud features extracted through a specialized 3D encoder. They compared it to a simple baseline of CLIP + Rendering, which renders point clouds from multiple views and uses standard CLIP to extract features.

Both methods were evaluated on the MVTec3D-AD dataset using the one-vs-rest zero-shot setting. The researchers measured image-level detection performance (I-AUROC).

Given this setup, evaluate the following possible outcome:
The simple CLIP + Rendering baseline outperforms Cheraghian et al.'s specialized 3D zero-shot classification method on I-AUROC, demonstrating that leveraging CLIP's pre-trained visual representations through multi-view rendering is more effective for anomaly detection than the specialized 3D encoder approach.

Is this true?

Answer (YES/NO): YES